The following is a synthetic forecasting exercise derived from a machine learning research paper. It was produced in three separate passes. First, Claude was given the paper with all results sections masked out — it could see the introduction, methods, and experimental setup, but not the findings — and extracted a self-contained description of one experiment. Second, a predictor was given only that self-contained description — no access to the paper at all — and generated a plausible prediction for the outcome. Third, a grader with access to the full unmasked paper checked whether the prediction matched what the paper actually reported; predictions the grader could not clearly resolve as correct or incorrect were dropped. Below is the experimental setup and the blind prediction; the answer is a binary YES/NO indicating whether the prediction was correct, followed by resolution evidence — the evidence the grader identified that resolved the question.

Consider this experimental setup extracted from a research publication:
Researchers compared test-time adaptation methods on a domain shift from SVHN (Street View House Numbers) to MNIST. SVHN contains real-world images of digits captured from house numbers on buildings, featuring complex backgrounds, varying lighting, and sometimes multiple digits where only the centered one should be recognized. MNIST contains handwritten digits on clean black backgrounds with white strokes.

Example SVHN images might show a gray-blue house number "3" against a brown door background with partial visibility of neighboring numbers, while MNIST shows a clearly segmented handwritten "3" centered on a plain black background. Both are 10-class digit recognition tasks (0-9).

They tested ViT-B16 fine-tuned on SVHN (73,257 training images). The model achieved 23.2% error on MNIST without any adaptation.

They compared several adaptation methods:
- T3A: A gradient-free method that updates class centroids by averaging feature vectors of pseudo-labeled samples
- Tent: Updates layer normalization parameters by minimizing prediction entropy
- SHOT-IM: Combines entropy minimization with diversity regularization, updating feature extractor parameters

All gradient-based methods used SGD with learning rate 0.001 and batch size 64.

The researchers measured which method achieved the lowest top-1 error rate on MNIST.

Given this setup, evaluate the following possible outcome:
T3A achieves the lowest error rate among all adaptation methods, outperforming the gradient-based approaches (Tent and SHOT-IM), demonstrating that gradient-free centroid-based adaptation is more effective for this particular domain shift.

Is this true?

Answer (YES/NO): NO